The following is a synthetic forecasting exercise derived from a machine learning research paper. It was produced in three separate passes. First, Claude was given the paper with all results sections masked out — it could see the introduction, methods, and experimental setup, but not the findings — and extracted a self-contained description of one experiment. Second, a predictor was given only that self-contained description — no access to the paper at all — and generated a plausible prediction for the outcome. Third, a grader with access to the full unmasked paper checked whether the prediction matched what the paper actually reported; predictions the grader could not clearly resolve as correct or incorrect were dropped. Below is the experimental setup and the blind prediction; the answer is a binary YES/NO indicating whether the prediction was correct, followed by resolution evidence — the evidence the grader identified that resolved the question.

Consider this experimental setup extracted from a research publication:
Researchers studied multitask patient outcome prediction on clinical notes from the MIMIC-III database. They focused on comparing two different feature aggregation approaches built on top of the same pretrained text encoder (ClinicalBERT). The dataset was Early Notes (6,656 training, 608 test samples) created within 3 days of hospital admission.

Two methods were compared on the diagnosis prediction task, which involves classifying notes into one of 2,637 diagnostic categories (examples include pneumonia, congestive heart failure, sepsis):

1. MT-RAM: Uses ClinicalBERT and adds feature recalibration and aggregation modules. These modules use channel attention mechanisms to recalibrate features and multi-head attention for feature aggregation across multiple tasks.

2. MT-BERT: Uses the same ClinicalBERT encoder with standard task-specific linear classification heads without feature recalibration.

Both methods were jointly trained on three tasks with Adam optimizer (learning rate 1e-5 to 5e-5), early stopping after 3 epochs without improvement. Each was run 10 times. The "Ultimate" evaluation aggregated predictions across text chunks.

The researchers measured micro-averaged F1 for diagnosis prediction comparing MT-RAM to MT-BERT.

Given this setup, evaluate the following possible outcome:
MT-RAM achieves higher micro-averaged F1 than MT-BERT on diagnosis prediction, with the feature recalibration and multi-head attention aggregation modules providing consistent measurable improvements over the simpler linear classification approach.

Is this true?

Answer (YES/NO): YES